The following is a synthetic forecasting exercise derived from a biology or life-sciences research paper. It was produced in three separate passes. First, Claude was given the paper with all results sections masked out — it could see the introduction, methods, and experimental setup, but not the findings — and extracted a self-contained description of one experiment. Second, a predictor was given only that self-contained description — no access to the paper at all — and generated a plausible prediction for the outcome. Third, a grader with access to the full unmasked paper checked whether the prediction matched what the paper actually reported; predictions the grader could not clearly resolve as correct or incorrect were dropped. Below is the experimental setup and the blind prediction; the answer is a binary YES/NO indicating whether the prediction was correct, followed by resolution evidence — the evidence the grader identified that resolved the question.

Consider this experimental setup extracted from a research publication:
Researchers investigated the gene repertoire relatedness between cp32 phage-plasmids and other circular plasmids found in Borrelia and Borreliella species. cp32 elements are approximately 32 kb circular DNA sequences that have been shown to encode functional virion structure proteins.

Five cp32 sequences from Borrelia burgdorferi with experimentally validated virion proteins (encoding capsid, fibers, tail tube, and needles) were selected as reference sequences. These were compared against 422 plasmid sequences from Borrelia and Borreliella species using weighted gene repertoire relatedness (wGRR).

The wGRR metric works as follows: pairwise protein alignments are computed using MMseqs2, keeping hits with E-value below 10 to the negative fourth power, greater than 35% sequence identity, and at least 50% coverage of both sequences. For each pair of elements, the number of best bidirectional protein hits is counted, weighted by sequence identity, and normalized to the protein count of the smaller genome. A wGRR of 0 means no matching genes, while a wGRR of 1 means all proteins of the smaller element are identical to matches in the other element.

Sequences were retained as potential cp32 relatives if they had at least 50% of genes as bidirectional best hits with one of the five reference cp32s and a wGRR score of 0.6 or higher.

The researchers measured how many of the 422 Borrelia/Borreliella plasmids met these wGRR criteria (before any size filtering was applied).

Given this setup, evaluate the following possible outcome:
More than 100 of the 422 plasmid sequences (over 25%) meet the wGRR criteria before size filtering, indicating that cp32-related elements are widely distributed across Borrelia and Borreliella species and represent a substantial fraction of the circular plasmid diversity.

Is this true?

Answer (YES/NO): NO